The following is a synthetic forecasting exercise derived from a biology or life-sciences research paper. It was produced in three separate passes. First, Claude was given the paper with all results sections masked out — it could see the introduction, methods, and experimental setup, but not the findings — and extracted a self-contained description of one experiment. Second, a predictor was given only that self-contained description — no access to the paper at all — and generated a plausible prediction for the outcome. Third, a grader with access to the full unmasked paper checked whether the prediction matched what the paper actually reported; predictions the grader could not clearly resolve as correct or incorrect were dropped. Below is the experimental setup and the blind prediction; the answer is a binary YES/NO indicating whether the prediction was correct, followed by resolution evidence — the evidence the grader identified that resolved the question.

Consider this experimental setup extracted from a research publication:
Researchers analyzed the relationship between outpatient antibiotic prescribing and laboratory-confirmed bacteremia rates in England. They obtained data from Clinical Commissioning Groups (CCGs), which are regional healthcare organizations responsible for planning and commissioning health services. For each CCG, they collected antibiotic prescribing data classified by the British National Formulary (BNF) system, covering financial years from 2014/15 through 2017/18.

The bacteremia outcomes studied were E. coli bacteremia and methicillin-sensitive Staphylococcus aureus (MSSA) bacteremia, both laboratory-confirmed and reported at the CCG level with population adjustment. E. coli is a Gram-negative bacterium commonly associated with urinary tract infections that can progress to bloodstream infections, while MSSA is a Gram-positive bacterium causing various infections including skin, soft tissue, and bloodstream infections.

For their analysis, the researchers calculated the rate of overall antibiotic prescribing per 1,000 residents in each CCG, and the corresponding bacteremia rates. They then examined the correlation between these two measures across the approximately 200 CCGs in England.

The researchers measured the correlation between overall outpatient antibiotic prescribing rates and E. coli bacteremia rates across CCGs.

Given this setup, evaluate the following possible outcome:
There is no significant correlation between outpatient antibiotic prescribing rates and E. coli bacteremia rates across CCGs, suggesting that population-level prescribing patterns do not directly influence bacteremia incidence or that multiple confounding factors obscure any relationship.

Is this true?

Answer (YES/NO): NO